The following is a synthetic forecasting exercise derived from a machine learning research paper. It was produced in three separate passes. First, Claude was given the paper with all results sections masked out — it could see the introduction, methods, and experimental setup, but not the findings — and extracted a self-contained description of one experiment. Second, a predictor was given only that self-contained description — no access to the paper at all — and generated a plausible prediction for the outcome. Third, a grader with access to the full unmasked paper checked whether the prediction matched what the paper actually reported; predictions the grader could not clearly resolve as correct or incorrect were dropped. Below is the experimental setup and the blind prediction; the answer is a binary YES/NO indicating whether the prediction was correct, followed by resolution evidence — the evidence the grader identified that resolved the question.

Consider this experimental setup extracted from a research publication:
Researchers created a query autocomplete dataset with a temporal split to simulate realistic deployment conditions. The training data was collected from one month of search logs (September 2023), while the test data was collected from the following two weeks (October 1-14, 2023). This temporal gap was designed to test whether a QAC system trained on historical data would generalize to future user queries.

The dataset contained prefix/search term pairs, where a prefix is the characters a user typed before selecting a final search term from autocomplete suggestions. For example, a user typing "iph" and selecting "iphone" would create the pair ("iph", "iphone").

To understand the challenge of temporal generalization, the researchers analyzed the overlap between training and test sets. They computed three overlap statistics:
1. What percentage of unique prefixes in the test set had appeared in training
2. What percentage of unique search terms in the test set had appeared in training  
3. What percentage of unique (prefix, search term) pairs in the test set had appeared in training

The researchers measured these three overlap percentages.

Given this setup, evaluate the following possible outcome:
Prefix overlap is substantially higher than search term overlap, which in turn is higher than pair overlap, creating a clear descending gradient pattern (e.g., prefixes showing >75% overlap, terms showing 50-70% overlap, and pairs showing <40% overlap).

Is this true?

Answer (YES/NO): NO